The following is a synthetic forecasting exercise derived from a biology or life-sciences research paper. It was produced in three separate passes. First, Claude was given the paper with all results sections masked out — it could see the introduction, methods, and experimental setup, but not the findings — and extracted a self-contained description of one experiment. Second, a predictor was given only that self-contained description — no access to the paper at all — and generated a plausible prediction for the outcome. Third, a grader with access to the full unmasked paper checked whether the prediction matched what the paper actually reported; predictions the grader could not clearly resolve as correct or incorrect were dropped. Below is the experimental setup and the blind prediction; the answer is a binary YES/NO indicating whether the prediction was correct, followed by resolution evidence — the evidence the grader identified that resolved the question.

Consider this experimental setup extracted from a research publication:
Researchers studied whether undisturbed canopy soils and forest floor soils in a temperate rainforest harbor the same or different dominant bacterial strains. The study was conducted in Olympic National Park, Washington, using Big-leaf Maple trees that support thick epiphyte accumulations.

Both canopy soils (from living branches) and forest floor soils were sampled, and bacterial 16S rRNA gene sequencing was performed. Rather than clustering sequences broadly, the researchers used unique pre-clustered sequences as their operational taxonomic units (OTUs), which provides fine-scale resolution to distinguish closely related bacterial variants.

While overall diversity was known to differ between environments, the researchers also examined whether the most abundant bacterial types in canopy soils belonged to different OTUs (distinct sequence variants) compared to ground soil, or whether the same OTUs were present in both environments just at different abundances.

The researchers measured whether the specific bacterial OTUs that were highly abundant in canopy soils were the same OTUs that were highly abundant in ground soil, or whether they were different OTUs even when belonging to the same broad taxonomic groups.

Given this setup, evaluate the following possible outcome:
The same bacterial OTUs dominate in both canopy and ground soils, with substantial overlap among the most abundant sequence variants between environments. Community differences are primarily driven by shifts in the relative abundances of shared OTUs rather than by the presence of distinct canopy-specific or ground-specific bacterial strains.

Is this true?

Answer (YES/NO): NO